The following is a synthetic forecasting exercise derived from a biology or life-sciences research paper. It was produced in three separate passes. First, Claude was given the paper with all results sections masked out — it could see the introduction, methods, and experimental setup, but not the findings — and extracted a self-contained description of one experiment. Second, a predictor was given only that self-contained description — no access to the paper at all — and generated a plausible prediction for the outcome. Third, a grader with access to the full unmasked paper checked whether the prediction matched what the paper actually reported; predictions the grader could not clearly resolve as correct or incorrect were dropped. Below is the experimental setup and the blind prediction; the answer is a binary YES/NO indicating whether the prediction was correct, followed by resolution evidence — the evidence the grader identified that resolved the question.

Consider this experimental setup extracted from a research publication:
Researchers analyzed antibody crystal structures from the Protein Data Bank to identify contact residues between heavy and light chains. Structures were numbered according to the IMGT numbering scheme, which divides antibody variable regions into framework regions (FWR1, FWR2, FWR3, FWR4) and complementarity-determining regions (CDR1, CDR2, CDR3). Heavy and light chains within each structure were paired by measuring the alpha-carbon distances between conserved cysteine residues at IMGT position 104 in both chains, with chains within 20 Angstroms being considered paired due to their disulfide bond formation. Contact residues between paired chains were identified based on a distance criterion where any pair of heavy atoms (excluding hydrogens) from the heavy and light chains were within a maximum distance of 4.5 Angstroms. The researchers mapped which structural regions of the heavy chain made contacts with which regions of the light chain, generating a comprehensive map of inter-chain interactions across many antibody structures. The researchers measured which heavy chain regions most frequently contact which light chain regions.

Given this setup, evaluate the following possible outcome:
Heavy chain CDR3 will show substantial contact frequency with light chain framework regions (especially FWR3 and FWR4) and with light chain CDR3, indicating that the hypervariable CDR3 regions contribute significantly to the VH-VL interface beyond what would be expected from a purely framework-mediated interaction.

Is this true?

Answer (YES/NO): NO